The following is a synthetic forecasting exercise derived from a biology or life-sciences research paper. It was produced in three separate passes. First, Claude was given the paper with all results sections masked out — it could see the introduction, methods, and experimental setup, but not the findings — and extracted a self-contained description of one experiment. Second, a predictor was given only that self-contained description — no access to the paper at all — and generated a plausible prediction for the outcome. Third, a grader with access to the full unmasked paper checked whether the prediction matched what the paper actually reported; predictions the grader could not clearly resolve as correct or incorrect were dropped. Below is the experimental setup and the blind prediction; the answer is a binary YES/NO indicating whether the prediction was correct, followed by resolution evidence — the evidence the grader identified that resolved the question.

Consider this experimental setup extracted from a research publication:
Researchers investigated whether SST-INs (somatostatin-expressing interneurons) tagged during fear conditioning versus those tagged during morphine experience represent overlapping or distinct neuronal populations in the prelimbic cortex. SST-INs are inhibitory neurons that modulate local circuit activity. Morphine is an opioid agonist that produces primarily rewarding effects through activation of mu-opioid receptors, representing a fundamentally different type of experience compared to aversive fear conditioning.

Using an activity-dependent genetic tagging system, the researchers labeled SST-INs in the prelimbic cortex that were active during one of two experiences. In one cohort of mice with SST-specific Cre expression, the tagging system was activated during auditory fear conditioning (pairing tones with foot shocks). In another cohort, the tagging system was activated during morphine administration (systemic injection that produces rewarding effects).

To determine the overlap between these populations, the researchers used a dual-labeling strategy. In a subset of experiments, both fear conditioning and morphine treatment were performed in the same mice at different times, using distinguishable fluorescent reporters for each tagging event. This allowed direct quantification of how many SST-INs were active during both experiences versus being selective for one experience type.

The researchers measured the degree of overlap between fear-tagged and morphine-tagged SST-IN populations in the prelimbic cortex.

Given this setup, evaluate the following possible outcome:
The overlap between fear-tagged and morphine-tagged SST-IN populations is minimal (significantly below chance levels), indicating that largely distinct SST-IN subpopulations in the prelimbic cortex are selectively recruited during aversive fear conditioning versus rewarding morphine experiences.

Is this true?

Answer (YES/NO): NO